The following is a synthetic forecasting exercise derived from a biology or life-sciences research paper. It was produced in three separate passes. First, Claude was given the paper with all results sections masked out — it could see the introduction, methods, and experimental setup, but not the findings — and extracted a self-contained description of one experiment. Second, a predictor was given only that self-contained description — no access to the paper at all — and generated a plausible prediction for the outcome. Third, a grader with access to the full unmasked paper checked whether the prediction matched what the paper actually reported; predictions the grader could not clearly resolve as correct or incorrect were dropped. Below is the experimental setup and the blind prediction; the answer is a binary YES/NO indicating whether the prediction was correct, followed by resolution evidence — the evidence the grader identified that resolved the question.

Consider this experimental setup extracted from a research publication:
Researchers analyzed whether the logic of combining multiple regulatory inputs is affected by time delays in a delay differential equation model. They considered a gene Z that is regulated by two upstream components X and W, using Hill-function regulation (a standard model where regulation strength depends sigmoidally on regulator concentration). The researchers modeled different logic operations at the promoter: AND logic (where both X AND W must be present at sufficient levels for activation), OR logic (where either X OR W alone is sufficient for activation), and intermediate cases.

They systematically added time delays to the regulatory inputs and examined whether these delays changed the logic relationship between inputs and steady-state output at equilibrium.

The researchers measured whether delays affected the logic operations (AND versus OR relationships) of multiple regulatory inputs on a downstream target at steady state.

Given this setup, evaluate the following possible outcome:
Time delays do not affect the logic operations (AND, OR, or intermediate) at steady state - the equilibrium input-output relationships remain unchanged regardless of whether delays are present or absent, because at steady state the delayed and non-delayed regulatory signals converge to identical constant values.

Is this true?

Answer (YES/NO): YES